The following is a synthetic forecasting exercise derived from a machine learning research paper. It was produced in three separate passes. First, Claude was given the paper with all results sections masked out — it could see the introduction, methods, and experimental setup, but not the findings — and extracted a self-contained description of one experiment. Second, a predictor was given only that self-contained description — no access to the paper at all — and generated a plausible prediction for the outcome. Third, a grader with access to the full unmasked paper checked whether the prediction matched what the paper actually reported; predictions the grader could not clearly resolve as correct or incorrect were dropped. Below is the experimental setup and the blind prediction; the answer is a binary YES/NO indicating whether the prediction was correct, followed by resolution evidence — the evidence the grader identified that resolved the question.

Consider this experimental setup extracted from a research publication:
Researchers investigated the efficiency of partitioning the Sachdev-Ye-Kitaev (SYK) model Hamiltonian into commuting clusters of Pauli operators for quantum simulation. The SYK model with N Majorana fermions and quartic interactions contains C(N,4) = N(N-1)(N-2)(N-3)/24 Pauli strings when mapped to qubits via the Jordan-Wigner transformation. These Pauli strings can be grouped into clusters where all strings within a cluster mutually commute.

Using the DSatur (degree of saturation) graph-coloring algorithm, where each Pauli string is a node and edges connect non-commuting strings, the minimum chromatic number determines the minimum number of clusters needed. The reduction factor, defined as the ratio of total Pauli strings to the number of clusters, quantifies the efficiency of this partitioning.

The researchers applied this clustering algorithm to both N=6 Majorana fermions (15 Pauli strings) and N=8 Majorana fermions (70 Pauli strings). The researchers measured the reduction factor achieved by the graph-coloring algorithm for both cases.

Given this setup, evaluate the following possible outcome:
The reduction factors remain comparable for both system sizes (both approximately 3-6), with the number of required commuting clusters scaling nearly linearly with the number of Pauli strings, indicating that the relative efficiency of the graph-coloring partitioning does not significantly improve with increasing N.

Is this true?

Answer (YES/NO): NO